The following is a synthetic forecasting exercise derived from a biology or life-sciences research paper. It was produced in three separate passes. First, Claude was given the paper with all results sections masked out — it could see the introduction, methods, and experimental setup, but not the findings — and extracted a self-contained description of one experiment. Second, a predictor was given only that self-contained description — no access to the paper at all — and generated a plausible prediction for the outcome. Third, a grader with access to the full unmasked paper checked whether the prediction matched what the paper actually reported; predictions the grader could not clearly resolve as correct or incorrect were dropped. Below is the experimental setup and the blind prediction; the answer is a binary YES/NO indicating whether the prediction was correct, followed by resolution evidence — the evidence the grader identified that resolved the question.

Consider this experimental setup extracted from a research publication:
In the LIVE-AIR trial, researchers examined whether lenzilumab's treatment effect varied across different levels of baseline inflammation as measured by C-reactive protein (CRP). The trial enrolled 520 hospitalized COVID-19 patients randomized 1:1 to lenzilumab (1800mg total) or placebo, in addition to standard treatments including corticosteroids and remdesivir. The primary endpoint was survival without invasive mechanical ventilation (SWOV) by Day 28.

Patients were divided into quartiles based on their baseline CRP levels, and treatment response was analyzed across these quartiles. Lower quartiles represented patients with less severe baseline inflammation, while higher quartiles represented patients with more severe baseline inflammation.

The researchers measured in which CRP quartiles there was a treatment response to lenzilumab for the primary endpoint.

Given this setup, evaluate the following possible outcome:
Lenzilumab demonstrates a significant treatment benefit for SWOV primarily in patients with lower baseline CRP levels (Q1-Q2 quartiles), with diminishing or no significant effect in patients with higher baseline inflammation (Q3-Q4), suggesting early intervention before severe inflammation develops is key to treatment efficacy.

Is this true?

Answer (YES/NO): NO